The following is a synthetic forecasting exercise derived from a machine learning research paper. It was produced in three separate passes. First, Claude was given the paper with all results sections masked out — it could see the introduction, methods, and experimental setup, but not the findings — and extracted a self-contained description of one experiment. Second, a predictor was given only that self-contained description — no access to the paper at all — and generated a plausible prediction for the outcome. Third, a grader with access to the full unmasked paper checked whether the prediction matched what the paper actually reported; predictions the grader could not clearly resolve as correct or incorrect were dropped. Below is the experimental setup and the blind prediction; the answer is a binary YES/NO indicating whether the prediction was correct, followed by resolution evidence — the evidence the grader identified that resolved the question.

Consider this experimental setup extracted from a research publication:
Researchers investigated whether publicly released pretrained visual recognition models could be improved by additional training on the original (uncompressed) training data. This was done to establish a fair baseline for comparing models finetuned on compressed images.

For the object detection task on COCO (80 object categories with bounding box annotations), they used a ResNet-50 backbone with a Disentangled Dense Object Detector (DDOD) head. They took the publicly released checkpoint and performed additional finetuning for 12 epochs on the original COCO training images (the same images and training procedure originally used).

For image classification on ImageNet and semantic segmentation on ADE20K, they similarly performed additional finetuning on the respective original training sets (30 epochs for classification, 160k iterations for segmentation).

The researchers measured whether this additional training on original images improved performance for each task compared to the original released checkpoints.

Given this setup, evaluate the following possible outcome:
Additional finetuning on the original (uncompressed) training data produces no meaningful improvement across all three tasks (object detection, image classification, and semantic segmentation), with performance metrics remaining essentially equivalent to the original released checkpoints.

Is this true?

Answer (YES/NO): NO